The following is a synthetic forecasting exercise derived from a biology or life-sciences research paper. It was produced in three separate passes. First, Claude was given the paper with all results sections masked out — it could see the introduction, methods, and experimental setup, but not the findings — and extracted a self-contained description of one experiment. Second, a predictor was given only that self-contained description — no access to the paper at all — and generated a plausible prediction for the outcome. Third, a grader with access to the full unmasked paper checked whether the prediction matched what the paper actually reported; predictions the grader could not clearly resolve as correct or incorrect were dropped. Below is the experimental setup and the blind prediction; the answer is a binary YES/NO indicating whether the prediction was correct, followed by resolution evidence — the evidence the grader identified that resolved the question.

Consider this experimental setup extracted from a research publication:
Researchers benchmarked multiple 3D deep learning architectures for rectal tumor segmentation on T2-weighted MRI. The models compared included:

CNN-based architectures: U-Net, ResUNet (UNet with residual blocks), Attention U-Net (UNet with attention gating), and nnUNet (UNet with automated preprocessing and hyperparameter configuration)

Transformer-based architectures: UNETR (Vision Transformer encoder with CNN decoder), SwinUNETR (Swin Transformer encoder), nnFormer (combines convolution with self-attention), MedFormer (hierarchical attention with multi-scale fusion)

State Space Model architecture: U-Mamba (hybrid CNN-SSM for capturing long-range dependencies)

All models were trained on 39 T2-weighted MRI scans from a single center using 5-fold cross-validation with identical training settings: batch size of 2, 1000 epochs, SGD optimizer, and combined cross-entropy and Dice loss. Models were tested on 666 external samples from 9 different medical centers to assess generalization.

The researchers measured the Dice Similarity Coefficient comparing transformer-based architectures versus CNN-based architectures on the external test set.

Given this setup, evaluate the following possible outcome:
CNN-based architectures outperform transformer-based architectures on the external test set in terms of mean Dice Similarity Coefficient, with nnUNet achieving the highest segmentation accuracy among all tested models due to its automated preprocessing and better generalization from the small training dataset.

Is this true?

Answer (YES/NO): YES